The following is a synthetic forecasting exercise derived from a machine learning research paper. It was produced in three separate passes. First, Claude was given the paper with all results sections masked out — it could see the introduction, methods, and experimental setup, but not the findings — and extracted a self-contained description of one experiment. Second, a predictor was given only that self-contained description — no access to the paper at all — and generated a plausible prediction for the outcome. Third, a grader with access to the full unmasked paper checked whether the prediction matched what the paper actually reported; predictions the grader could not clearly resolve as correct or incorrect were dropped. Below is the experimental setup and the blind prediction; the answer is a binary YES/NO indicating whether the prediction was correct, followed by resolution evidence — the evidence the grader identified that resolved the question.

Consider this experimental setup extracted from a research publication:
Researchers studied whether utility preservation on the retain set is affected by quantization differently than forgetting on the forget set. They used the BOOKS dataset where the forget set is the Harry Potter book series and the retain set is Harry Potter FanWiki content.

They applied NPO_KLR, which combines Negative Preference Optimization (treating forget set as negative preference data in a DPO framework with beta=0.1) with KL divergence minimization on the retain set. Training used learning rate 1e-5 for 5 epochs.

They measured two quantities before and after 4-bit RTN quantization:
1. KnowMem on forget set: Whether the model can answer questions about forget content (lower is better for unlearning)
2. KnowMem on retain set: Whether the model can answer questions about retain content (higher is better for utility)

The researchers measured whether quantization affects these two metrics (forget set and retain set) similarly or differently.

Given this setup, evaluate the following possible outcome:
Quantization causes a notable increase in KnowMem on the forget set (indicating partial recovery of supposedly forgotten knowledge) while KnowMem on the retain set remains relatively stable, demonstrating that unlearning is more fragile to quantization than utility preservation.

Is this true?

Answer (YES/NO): NO